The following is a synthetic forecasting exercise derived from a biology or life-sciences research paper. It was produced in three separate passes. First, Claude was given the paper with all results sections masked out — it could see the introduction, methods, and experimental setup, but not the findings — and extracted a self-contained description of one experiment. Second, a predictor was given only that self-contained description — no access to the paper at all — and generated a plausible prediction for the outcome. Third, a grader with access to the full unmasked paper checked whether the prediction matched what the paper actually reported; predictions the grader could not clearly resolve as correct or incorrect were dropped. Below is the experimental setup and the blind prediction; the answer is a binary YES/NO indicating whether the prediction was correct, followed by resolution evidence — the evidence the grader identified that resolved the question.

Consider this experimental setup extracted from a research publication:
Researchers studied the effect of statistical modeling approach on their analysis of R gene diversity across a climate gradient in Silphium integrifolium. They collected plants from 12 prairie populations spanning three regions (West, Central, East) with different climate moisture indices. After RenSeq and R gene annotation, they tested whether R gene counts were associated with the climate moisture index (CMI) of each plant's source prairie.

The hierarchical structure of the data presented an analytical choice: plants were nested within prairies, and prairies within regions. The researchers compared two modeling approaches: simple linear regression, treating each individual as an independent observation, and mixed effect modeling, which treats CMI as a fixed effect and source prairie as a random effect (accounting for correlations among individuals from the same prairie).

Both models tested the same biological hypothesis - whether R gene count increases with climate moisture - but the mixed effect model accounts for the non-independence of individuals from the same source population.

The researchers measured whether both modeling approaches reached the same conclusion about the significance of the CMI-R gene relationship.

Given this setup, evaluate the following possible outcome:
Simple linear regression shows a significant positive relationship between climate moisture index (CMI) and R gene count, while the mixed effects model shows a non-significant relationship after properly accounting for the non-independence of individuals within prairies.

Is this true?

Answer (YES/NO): NO